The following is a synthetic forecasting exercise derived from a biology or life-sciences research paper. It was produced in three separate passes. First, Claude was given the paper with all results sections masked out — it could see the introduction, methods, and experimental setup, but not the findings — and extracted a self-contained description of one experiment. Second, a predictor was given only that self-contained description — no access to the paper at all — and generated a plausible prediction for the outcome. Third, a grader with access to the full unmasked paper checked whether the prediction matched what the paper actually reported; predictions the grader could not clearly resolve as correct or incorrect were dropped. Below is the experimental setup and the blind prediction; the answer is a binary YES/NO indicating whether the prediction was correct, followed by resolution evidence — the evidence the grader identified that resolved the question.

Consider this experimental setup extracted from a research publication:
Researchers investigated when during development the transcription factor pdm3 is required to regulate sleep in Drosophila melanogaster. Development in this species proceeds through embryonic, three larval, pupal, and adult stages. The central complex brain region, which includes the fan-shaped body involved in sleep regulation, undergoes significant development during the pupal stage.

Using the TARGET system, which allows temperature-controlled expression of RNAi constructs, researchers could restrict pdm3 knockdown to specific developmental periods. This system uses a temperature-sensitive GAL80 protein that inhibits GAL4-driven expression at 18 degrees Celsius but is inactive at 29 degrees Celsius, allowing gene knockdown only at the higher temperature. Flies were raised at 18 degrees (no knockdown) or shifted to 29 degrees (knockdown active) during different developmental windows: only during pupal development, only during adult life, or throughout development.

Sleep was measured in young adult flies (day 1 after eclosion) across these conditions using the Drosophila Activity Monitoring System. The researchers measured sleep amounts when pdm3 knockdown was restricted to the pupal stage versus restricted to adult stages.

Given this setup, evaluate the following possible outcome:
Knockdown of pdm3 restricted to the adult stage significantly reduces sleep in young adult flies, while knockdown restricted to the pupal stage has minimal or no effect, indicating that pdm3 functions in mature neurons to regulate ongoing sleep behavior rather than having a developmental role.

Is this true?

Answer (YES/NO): NO